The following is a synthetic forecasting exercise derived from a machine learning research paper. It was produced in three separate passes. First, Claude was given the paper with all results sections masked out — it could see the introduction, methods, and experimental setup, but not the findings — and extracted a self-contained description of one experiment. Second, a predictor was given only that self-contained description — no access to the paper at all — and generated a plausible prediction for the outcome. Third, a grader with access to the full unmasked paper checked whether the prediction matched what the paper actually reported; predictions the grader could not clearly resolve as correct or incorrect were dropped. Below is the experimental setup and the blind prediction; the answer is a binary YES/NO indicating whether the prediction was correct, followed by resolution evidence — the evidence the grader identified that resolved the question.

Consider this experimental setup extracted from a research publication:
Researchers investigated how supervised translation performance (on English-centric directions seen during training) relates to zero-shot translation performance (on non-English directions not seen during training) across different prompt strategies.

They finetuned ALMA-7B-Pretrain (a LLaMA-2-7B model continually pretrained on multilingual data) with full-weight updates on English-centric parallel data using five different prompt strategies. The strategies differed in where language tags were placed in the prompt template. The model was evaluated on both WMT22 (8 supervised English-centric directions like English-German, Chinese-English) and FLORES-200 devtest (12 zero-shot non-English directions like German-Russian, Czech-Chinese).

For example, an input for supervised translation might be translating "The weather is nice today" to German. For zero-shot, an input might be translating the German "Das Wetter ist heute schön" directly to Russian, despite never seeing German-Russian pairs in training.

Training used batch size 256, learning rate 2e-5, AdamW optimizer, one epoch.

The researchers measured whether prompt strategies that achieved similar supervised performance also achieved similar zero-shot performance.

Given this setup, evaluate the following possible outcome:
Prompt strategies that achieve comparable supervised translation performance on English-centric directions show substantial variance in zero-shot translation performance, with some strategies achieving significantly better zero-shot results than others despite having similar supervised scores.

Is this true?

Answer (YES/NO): YES